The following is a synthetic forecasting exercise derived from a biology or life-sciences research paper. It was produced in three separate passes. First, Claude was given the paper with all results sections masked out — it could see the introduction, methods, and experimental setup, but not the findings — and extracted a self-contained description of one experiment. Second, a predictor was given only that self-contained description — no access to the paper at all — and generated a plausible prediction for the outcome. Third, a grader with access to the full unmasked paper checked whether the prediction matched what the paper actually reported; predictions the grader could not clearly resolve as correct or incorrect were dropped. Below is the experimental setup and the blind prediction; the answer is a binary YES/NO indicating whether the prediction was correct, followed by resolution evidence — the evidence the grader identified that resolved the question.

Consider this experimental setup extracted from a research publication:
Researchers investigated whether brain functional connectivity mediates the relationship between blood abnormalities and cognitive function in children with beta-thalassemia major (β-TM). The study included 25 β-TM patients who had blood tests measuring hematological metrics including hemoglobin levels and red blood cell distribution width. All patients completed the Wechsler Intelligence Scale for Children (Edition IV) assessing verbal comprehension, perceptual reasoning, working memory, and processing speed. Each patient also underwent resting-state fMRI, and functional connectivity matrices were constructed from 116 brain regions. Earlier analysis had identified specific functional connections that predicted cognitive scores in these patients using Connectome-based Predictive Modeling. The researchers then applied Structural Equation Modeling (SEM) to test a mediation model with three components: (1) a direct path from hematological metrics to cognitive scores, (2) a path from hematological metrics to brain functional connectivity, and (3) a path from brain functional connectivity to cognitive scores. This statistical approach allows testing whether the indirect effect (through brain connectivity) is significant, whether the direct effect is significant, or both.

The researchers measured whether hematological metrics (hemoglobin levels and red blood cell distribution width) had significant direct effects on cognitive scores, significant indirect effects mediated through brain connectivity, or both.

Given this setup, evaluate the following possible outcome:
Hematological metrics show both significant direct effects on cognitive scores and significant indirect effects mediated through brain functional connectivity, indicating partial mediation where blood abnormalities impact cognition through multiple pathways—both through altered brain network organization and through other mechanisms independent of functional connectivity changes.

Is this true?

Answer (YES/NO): NO